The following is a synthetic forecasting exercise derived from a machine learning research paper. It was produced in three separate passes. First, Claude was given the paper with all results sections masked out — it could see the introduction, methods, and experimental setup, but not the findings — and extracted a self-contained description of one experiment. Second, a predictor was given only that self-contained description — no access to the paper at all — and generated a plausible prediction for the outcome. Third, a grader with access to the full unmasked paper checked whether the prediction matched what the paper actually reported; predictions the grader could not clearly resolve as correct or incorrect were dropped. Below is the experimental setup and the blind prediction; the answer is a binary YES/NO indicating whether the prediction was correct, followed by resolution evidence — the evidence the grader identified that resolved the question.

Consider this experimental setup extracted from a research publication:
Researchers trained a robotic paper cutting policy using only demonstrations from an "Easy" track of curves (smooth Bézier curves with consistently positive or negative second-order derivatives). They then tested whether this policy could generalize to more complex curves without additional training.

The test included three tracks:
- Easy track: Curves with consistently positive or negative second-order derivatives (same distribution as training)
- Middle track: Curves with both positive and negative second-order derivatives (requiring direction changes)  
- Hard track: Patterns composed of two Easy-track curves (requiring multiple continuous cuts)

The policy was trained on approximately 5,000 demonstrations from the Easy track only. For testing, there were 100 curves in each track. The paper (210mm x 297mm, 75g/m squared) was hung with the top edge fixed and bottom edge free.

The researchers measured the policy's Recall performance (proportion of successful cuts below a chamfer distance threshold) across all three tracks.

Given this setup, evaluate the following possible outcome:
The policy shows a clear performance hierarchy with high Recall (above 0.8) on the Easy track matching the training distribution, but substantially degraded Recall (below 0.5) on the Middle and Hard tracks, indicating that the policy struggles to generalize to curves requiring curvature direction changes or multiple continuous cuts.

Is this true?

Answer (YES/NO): NO